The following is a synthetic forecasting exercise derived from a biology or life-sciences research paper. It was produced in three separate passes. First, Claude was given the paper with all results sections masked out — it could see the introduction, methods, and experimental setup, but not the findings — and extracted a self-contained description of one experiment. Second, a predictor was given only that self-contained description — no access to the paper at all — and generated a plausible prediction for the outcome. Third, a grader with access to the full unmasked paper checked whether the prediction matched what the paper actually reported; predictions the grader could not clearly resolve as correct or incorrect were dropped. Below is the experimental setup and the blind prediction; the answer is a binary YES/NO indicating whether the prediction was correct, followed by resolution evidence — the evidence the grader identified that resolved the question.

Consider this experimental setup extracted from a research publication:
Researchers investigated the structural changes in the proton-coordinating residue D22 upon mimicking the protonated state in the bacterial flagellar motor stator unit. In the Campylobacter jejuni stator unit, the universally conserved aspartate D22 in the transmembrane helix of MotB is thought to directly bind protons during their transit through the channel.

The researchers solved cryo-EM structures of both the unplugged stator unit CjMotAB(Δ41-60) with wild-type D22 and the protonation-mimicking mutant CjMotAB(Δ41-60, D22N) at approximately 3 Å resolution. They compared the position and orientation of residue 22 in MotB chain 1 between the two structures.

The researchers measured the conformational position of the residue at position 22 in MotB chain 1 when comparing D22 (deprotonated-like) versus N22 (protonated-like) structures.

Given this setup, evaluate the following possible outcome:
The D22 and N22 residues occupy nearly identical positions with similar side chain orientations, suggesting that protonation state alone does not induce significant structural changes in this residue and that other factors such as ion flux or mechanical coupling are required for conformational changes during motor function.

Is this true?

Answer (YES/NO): NO